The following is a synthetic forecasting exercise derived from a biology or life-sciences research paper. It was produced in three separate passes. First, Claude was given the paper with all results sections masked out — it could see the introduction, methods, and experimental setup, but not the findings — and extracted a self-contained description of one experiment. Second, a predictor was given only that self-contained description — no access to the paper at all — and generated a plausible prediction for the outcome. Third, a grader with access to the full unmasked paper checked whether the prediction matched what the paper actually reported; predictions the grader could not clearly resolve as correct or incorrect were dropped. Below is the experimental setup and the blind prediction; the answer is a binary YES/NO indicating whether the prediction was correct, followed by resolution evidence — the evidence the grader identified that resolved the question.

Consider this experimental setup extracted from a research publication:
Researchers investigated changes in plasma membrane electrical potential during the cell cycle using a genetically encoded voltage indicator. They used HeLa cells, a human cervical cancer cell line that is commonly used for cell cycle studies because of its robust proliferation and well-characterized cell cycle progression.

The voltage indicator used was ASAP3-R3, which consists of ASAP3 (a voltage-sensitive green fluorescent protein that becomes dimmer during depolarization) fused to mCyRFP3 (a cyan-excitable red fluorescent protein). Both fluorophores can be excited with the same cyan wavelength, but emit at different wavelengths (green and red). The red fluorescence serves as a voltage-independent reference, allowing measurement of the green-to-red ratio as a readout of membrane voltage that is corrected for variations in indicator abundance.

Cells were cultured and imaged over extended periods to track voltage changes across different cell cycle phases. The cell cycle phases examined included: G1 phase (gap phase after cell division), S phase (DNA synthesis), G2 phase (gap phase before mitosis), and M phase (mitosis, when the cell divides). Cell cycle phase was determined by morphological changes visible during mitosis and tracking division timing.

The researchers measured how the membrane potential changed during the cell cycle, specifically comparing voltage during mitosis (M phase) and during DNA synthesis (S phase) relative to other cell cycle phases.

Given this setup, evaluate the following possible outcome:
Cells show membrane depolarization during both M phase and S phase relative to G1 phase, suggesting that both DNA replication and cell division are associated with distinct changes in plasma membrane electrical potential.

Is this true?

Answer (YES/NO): NO